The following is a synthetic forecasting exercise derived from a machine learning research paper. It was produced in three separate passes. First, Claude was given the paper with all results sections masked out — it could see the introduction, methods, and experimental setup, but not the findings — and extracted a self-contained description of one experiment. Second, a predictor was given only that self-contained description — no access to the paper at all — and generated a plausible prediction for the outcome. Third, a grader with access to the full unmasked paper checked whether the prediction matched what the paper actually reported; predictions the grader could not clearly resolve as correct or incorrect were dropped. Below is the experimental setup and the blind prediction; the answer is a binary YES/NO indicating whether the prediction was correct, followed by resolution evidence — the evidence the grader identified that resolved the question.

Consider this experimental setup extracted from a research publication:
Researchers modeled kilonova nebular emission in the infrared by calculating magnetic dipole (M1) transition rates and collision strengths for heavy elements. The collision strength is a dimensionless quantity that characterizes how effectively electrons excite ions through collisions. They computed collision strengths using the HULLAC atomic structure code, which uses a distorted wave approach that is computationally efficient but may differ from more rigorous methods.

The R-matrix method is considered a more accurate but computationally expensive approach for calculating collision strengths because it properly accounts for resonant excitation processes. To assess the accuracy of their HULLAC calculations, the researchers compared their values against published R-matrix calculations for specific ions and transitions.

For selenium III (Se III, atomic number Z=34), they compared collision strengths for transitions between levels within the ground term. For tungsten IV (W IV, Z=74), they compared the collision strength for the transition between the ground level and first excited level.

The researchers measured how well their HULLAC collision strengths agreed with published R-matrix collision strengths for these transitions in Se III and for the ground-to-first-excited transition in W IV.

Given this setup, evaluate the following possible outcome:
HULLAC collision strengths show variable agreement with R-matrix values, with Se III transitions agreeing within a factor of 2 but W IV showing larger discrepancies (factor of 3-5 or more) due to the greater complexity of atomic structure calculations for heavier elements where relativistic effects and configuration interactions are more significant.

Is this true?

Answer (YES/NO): NO